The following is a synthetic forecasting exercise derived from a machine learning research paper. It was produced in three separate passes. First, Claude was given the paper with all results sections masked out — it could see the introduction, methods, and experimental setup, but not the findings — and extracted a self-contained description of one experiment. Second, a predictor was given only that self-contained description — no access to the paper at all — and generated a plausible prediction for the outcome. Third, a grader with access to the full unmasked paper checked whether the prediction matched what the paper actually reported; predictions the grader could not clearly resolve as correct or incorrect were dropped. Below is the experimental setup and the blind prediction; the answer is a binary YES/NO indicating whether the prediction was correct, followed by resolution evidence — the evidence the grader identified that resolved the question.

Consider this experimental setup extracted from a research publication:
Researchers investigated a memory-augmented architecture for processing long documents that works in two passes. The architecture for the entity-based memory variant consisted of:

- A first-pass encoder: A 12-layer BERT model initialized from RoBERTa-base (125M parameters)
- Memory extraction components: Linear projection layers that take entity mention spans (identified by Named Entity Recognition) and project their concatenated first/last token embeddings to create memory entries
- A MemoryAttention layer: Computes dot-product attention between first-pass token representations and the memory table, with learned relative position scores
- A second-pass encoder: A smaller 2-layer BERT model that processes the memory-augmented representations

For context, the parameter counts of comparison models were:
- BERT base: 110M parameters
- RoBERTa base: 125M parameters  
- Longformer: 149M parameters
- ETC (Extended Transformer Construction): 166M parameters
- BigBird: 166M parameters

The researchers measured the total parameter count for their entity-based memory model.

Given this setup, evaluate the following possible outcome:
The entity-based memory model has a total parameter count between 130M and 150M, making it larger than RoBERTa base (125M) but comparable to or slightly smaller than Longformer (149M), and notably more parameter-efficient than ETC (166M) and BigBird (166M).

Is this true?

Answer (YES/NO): YES